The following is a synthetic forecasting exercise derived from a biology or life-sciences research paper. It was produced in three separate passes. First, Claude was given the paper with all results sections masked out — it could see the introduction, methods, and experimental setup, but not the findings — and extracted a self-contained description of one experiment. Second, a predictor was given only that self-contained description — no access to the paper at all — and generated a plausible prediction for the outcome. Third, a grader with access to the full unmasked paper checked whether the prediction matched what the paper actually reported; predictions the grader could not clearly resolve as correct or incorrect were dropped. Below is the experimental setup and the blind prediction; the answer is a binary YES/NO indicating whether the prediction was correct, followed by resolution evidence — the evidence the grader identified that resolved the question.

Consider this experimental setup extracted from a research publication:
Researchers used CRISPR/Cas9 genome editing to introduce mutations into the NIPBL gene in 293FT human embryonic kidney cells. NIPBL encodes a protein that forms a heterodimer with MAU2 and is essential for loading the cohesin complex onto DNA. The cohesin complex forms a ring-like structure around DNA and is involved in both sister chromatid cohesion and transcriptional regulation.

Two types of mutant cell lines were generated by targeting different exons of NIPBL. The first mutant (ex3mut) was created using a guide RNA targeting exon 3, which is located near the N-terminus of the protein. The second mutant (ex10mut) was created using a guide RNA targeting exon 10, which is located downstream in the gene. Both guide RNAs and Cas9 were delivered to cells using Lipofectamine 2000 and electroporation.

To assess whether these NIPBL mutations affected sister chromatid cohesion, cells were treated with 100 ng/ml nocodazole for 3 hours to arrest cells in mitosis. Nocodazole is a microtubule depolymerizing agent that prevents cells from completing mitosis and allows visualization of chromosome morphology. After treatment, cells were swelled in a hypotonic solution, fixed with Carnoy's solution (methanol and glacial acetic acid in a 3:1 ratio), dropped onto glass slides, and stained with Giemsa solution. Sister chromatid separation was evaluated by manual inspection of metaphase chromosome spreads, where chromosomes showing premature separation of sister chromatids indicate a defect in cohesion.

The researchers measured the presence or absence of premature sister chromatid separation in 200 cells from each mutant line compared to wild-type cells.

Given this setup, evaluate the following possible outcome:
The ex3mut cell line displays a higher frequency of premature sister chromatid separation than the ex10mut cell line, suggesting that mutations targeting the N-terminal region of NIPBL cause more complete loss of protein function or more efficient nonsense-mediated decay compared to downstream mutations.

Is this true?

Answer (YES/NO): NO